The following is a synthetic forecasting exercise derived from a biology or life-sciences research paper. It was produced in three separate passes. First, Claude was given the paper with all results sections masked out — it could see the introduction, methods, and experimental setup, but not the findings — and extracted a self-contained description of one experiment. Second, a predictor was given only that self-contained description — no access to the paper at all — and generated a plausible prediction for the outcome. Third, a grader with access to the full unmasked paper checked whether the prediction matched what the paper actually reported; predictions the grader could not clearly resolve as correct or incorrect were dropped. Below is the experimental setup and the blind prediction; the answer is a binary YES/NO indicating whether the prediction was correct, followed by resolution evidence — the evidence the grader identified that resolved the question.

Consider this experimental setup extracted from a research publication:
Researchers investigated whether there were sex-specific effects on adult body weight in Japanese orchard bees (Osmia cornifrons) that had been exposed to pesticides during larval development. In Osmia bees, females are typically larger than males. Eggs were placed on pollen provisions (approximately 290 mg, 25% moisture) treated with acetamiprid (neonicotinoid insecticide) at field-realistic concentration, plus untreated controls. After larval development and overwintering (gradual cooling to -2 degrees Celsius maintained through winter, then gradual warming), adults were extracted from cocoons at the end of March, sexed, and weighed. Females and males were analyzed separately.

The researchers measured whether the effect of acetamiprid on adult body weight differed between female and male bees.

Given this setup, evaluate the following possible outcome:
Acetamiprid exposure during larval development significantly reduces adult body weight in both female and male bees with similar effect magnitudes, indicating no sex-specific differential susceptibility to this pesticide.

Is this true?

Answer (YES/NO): NO